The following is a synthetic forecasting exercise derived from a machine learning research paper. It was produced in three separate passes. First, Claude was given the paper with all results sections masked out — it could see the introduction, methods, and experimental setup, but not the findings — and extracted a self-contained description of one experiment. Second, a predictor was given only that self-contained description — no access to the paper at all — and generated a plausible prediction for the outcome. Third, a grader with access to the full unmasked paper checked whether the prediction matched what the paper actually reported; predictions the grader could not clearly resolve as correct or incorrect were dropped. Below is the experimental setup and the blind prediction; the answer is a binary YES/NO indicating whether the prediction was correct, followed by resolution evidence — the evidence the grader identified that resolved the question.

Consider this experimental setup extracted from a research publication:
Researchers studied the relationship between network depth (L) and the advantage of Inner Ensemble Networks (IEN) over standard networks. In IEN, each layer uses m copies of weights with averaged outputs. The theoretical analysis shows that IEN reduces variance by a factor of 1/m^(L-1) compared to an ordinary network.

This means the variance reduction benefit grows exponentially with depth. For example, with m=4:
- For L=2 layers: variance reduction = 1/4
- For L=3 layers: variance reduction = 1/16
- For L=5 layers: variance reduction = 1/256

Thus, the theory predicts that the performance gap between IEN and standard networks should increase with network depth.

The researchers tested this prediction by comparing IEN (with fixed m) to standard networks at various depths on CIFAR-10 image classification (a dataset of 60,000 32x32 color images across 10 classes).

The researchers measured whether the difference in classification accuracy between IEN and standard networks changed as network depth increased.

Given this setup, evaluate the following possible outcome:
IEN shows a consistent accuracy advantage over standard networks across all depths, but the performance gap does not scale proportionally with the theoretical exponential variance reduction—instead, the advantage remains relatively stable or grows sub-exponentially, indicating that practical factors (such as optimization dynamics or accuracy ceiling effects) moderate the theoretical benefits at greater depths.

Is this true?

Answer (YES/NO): NO